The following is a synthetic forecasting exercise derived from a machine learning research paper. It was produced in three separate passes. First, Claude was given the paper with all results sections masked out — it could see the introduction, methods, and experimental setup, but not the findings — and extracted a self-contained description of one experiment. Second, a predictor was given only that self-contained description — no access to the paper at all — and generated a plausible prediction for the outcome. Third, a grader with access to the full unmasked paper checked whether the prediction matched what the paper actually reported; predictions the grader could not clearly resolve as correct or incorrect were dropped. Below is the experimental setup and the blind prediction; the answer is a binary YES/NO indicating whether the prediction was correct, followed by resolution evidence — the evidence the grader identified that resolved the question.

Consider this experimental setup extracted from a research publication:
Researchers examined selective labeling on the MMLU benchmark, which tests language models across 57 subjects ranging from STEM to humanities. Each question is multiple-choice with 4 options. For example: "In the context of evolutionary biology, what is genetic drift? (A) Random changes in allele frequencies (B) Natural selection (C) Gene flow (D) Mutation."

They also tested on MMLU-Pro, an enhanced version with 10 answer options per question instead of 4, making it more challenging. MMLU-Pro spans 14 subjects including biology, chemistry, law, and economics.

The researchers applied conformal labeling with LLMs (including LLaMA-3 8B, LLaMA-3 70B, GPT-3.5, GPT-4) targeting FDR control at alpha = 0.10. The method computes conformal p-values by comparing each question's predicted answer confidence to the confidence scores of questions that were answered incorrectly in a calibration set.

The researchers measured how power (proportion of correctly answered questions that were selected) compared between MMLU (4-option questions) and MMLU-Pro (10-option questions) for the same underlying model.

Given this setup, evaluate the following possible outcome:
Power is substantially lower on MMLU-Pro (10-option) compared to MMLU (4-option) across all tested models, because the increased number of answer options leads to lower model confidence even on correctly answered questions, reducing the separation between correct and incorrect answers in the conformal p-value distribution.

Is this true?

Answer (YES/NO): YES